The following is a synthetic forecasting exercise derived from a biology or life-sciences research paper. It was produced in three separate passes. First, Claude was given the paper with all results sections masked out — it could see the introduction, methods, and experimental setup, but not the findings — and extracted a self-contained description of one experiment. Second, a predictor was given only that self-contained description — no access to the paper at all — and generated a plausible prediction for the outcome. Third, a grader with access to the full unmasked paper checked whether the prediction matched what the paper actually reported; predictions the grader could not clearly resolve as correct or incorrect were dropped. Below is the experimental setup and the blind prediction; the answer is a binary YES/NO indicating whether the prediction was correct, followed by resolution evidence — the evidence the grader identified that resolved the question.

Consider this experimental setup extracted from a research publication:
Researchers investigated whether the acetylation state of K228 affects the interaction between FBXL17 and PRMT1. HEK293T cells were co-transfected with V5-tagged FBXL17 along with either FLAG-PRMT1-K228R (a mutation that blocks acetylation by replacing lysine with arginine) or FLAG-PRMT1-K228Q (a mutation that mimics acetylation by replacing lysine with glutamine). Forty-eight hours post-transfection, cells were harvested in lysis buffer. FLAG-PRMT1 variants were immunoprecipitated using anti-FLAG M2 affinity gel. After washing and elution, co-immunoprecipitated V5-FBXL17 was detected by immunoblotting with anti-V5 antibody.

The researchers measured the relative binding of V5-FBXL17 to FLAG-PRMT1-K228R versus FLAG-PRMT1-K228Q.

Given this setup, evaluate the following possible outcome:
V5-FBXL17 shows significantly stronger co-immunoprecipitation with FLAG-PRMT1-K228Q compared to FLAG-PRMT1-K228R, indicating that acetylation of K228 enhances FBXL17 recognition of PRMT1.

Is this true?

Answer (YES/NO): YES